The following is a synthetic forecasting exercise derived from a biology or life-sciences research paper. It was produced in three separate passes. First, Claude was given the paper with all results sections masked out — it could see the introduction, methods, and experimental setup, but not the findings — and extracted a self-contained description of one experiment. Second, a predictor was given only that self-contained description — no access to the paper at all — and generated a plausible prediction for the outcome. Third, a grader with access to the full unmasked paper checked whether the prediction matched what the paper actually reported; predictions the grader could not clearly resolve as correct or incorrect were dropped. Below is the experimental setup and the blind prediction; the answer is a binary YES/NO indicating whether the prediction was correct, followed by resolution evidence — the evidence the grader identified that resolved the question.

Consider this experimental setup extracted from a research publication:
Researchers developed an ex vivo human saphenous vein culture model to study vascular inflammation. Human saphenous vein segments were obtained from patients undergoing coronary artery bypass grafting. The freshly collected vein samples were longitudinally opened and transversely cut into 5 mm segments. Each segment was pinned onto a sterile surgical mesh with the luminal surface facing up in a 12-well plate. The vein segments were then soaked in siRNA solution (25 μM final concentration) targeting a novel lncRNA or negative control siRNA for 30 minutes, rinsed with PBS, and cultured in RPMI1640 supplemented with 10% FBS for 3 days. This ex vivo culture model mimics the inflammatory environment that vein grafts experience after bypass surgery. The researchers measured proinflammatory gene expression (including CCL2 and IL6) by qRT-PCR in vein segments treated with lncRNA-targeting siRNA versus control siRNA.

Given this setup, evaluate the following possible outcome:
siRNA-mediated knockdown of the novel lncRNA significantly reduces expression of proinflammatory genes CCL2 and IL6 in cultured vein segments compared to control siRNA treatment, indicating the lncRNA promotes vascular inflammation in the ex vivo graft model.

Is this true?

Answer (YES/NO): NO